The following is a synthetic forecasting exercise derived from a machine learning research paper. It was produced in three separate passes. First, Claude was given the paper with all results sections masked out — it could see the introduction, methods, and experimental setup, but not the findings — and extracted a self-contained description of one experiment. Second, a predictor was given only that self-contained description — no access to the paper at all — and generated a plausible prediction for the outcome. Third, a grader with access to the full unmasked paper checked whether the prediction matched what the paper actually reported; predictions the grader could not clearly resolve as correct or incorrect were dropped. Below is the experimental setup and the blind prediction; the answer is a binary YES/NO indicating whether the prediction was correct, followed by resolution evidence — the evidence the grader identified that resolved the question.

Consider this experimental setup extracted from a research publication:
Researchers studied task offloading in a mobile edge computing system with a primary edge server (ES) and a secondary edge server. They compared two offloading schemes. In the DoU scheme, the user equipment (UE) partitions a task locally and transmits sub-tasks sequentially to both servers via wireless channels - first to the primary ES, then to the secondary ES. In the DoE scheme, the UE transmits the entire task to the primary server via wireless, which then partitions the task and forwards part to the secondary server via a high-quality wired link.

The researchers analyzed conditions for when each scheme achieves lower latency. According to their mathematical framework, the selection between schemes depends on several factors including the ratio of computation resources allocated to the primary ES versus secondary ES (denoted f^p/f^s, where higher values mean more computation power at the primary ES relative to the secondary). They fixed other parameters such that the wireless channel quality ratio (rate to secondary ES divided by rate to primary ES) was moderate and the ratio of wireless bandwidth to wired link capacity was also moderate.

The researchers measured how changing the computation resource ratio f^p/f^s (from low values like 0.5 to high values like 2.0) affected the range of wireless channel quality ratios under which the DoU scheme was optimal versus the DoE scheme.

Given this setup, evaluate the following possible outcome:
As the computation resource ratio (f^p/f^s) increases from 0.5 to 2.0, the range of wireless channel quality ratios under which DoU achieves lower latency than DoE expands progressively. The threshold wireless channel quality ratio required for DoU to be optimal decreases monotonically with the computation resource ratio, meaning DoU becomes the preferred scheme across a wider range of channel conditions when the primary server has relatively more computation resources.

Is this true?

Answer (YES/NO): YES